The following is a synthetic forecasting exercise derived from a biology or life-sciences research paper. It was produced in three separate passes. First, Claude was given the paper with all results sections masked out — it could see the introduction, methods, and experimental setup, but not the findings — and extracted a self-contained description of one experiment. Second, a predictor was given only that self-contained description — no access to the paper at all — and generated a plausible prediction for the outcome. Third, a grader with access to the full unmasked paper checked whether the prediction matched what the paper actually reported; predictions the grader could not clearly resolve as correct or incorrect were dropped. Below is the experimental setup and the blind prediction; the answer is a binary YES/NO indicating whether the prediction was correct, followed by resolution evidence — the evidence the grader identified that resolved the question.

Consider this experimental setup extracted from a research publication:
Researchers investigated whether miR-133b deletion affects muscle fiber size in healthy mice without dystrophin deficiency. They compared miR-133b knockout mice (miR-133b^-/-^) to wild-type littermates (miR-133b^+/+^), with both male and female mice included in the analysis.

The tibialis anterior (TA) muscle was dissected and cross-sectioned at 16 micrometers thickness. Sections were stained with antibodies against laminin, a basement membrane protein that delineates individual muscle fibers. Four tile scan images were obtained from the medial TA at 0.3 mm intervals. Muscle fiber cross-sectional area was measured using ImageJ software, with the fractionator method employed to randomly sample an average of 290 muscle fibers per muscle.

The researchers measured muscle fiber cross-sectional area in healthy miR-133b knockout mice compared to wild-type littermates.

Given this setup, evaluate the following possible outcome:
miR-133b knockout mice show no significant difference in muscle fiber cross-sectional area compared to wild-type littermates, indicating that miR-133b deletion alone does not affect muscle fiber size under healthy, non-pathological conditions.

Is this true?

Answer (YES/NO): YES